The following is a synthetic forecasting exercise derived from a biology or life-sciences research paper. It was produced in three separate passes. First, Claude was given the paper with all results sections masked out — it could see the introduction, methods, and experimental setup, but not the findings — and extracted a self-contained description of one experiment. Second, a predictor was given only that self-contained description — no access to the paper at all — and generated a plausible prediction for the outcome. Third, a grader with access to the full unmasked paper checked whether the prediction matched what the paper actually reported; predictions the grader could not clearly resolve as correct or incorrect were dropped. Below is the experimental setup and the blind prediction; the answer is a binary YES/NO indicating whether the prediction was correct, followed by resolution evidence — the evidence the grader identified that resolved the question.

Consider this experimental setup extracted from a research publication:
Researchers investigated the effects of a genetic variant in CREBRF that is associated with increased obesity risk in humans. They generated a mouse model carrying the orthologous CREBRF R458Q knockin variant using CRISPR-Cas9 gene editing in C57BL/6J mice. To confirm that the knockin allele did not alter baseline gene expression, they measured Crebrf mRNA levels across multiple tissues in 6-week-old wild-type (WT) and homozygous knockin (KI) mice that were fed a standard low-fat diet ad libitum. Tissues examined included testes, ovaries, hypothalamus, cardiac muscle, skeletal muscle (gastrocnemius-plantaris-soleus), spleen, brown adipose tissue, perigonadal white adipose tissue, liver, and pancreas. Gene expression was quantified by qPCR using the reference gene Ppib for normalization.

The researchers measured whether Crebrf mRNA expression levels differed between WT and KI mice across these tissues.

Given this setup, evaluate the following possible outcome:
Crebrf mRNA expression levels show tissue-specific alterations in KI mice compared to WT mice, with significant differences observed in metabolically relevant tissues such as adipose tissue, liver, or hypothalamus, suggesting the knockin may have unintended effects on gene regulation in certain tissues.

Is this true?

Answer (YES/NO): NO